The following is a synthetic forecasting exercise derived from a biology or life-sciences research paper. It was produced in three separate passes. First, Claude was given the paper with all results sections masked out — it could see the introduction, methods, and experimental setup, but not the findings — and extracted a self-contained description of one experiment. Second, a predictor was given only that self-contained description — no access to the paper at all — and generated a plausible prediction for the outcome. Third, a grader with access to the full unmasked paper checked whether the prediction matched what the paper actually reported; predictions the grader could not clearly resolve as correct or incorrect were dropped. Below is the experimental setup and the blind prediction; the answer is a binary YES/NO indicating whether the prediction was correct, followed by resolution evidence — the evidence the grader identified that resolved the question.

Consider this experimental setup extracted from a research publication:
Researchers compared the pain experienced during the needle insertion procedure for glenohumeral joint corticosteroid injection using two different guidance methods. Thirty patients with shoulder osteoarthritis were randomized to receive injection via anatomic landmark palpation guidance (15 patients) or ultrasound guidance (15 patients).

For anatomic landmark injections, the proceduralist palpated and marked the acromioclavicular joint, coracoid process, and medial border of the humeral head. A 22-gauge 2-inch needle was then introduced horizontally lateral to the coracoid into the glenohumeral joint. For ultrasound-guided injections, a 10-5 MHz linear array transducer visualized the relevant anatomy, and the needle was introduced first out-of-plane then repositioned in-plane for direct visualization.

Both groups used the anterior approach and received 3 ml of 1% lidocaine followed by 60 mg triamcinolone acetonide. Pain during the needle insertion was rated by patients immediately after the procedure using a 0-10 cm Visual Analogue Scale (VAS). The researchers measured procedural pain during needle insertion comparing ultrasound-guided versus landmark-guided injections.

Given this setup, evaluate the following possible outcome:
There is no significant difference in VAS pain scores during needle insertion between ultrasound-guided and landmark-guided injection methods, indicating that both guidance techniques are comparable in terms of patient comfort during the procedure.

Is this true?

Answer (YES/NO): YES